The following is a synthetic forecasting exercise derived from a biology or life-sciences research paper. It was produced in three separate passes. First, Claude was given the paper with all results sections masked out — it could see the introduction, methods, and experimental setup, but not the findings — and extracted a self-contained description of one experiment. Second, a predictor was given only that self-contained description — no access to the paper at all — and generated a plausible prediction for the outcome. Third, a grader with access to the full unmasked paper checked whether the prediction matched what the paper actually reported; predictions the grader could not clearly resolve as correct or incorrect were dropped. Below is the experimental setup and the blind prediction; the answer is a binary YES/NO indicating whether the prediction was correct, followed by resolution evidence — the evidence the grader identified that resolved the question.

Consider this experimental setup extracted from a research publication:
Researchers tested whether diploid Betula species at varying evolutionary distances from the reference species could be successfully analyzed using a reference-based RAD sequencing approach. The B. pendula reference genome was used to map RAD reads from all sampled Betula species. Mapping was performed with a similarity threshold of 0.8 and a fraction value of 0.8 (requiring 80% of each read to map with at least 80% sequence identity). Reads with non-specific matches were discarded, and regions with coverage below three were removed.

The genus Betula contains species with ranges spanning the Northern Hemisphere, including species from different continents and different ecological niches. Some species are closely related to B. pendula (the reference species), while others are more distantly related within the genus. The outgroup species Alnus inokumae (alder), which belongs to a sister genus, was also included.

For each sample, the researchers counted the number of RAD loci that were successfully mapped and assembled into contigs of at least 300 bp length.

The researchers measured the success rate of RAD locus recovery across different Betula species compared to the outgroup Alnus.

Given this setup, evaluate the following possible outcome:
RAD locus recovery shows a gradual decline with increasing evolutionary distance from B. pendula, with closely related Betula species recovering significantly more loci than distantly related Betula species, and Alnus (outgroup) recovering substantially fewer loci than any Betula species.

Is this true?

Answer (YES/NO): NO